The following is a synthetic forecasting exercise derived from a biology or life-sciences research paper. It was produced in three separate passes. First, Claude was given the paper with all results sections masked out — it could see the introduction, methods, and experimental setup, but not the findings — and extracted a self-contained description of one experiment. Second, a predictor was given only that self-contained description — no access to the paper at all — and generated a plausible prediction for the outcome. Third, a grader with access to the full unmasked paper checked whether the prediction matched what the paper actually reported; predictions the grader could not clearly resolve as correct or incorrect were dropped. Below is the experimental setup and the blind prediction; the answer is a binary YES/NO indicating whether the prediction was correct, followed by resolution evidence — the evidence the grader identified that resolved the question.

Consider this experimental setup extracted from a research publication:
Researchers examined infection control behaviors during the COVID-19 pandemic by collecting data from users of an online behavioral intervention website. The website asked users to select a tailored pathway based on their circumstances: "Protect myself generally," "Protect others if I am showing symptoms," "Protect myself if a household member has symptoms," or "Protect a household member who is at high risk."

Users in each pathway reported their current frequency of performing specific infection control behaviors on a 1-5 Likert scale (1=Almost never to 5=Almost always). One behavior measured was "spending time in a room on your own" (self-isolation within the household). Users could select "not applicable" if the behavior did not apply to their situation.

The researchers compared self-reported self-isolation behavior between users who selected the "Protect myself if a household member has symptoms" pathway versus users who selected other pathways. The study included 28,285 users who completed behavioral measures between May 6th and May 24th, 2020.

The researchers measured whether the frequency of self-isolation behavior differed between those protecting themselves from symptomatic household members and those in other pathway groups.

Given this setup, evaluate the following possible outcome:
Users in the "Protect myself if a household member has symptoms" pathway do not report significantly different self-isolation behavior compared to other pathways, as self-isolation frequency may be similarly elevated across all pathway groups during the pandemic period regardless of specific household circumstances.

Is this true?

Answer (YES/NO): YES